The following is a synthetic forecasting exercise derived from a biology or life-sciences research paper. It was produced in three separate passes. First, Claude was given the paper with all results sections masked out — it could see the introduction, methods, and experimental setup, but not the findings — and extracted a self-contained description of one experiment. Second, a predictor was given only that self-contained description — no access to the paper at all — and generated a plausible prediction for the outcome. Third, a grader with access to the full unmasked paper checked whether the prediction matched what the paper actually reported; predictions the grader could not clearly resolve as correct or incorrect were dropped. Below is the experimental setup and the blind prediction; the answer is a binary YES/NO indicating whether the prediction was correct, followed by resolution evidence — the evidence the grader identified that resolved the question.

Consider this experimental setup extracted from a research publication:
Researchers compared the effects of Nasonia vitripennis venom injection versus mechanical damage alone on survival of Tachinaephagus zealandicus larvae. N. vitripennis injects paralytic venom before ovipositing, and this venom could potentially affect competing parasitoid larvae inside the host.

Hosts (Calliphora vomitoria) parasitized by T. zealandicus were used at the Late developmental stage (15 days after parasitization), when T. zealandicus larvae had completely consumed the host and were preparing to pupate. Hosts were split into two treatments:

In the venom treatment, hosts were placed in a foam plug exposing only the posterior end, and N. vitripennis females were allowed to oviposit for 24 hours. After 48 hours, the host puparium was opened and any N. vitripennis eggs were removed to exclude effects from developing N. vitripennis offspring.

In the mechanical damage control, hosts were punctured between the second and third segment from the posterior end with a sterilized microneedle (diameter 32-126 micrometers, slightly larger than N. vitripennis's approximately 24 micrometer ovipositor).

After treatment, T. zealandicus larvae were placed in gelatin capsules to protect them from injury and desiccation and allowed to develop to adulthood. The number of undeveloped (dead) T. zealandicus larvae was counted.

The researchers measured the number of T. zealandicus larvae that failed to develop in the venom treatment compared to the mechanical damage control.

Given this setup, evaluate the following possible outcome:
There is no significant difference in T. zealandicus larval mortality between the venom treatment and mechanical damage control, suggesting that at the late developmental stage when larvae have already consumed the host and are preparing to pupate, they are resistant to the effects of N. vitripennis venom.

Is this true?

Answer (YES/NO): NO